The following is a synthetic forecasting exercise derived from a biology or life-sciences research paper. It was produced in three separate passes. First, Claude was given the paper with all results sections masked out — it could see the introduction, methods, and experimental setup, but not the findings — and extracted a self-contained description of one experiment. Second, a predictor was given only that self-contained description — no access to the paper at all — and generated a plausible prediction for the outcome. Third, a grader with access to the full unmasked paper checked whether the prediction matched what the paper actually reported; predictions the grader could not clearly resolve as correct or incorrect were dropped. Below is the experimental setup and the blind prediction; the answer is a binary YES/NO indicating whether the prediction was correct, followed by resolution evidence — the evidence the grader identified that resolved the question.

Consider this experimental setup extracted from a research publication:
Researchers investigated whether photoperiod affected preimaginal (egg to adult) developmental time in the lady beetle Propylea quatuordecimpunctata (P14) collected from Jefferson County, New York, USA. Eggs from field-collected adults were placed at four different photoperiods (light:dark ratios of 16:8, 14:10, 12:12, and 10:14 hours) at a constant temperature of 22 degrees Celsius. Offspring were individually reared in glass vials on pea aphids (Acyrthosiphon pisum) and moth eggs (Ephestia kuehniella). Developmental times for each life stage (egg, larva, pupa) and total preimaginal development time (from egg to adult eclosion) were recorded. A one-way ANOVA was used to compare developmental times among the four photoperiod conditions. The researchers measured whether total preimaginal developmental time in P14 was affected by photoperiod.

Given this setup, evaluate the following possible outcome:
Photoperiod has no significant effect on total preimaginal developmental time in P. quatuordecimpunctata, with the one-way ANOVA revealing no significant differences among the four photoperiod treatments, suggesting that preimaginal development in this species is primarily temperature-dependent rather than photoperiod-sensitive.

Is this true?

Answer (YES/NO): NO